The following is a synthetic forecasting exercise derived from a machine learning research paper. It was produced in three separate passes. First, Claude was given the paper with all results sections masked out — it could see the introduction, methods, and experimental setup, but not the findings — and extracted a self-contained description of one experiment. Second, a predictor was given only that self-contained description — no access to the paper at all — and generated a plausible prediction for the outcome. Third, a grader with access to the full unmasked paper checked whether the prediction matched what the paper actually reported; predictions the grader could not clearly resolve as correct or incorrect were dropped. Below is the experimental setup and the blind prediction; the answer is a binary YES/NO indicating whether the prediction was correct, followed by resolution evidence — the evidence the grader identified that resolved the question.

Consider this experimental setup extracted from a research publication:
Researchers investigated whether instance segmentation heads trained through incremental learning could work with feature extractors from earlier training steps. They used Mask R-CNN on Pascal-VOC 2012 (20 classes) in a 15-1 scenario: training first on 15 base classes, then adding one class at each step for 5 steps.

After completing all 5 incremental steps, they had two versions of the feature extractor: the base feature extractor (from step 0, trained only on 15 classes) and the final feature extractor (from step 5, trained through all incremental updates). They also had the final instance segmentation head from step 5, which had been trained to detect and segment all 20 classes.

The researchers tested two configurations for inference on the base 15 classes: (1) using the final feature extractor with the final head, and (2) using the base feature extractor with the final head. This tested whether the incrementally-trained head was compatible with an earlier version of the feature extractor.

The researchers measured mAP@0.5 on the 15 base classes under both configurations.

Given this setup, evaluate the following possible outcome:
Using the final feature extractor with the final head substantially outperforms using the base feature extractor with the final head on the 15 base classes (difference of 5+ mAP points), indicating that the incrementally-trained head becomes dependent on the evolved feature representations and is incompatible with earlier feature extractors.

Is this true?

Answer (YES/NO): NO